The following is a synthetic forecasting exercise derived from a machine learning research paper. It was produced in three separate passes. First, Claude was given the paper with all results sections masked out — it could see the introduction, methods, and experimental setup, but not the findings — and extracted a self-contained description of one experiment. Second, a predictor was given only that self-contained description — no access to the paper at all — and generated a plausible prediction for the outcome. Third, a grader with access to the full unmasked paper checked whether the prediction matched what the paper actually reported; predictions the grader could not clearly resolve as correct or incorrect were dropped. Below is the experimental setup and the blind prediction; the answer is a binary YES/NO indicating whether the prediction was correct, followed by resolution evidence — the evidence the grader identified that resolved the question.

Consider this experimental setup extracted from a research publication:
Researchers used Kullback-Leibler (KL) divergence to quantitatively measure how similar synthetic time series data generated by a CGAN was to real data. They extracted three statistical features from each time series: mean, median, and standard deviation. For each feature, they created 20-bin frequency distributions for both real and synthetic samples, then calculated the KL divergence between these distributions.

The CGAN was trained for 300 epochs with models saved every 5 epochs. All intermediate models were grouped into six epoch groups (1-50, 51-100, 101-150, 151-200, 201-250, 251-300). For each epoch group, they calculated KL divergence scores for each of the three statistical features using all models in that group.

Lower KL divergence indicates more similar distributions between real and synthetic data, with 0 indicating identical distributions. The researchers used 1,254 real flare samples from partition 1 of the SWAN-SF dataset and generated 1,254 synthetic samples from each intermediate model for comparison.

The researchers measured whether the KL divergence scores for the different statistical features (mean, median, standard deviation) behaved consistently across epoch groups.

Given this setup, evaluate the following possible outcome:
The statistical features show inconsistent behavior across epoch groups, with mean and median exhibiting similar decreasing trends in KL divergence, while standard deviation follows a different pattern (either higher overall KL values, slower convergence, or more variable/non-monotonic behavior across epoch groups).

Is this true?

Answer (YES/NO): NO